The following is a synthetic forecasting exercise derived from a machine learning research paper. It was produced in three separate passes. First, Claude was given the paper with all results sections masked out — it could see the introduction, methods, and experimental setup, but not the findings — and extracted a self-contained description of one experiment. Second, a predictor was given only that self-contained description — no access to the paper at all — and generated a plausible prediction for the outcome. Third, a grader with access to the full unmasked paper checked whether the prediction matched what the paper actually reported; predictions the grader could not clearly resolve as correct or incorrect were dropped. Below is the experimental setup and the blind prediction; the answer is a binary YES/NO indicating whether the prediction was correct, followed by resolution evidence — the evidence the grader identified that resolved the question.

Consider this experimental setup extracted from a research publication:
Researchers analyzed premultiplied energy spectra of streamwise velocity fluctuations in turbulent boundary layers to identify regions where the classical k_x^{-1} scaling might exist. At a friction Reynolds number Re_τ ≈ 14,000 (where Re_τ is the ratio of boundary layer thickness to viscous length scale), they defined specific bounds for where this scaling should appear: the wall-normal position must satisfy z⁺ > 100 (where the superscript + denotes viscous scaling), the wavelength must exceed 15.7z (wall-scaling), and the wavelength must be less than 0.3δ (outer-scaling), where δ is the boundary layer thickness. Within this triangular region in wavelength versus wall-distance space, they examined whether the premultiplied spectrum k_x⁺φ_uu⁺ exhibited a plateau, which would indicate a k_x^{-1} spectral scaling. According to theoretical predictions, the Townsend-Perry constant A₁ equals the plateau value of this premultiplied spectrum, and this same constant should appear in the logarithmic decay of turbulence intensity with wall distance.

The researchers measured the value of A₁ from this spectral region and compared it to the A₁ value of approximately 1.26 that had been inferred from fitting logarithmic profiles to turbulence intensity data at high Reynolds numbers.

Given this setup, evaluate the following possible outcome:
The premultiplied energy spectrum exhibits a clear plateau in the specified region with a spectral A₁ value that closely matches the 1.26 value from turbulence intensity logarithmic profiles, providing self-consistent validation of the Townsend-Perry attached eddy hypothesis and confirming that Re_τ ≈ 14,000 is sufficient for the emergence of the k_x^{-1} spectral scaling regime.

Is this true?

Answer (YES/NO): NO